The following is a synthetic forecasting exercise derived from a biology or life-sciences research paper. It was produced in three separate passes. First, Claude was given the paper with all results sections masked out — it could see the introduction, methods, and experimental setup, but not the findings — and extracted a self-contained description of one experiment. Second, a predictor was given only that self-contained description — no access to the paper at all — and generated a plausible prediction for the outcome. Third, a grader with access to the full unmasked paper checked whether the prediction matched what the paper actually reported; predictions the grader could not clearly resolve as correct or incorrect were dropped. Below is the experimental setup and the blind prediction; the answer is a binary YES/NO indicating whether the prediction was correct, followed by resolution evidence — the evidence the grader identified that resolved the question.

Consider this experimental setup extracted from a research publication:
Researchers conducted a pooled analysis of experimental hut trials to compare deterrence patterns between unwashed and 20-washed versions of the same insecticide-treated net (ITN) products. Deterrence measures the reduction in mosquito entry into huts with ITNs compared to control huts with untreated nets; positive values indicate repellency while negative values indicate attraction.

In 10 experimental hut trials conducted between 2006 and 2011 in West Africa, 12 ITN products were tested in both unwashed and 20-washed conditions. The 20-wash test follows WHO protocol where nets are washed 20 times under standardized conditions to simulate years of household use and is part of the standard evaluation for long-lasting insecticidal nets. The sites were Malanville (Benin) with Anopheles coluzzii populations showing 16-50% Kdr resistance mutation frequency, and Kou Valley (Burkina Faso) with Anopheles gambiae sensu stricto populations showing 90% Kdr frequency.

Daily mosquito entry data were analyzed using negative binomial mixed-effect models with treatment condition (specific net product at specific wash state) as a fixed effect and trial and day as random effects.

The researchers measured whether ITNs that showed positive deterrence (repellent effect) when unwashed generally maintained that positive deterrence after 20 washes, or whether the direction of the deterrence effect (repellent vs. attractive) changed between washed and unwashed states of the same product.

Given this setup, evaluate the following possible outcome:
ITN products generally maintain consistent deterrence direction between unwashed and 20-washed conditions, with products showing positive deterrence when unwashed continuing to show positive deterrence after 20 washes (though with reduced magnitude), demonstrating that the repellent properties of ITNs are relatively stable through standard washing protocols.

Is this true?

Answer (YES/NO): NO